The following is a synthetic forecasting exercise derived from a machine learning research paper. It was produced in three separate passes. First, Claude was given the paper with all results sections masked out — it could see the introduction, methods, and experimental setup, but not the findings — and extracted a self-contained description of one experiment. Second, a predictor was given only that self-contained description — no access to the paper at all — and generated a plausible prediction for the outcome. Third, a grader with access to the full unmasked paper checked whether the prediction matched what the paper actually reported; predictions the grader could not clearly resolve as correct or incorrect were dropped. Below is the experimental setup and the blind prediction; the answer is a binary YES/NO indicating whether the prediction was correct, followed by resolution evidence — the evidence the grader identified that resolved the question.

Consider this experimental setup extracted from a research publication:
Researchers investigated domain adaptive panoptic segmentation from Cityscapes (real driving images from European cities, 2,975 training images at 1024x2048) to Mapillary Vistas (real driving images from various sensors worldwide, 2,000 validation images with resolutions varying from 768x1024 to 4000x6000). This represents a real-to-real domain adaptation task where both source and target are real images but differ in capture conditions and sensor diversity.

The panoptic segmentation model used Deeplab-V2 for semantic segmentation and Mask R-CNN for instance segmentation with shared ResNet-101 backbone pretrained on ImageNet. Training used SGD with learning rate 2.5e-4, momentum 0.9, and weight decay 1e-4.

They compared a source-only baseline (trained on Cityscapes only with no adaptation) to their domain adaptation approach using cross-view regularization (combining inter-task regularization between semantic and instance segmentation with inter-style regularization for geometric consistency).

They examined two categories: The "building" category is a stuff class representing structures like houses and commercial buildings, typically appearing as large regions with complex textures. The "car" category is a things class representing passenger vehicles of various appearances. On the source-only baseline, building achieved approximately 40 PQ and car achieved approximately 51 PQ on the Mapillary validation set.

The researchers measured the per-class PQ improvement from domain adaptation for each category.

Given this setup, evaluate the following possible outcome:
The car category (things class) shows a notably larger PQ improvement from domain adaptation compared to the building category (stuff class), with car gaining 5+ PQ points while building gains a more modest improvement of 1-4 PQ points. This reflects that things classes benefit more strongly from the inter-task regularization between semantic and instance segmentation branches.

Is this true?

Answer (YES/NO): NO